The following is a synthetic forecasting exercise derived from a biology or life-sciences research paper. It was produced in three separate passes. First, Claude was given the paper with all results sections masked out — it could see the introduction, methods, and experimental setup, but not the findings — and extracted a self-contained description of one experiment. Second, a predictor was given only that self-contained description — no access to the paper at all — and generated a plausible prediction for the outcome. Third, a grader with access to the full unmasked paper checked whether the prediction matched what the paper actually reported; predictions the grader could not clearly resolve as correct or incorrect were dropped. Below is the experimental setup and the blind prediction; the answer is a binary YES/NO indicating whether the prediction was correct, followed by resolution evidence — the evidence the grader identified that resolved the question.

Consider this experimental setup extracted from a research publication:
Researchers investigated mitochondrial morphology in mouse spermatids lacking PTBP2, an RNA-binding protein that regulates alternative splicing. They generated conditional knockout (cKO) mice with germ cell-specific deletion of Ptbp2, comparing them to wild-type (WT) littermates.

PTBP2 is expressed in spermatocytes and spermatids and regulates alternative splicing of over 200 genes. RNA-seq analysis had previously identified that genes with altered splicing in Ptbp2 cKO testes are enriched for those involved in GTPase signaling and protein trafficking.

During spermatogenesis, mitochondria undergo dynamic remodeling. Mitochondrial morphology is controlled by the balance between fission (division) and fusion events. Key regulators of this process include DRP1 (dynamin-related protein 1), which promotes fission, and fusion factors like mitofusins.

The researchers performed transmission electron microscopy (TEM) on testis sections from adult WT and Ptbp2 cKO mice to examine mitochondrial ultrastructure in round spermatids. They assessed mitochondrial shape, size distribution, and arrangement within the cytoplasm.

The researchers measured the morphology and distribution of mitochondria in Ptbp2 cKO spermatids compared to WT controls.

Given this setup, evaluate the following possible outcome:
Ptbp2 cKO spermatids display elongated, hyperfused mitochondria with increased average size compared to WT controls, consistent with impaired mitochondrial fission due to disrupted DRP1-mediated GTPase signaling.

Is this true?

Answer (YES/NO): NO